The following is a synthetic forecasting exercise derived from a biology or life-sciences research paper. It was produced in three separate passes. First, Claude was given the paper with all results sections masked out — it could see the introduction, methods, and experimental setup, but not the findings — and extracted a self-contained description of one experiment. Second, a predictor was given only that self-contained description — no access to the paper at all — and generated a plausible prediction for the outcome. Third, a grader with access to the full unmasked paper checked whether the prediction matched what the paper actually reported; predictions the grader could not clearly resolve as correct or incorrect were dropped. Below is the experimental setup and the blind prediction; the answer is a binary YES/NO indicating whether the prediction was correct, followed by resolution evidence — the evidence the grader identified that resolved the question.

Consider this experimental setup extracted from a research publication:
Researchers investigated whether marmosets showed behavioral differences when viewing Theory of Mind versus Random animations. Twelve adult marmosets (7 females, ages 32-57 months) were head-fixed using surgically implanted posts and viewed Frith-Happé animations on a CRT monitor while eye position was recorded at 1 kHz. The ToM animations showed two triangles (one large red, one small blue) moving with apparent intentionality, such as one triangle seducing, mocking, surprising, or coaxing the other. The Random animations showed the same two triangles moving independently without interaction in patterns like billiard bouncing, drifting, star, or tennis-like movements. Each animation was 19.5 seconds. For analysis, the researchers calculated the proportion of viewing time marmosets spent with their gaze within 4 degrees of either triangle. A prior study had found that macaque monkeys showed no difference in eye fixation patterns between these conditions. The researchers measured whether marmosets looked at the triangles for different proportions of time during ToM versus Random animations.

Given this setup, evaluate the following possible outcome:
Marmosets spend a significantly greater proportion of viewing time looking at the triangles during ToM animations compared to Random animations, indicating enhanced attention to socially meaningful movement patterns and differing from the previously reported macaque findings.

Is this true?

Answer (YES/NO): NO